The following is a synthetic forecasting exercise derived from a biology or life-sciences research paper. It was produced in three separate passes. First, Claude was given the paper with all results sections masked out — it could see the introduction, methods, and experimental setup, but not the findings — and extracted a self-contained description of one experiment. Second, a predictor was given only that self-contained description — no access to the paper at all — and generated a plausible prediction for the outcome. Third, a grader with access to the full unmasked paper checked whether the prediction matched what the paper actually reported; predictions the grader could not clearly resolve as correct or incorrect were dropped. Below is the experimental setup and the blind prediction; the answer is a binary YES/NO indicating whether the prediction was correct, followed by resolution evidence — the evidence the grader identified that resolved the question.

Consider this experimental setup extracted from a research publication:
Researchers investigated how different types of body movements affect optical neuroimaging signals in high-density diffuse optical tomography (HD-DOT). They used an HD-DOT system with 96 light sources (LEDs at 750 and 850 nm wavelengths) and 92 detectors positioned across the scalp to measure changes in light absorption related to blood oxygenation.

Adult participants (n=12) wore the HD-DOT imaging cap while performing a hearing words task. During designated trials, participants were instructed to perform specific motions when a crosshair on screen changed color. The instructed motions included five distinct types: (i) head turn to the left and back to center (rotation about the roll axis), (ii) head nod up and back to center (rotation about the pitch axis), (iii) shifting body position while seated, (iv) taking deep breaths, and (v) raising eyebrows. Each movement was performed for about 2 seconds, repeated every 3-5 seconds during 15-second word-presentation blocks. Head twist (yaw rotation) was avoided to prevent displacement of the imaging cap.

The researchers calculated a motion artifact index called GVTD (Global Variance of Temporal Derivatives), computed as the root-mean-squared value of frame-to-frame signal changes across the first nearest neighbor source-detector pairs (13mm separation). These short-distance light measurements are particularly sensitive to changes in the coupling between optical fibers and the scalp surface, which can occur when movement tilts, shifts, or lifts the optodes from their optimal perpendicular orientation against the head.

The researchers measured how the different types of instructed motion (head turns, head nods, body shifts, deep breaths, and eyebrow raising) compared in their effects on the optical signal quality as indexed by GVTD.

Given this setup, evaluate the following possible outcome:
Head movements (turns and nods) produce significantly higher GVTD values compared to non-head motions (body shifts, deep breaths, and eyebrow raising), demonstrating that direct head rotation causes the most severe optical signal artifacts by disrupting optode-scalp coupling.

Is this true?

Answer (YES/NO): NO